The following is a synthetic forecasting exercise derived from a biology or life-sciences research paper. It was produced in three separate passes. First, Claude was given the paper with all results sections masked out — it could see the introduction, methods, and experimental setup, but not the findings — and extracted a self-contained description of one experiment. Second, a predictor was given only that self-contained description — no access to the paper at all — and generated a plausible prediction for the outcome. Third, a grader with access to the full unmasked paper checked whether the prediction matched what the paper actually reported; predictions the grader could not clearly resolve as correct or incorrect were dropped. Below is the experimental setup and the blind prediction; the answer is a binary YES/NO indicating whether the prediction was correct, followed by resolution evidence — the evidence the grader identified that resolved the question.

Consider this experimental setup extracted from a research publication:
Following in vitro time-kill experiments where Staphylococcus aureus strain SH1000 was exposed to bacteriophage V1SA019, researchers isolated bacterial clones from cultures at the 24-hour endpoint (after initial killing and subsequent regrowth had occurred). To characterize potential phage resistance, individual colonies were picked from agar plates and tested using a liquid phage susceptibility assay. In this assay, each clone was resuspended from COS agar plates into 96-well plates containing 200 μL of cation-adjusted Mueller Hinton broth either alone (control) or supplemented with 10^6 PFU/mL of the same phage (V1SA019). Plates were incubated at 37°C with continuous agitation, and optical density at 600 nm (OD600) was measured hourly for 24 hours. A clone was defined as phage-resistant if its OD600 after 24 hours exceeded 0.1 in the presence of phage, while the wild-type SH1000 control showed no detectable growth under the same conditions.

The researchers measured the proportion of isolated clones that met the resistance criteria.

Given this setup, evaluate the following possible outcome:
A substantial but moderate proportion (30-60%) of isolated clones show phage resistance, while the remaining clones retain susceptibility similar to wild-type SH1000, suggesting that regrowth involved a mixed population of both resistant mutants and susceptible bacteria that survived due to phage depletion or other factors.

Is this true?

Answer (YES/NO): NO